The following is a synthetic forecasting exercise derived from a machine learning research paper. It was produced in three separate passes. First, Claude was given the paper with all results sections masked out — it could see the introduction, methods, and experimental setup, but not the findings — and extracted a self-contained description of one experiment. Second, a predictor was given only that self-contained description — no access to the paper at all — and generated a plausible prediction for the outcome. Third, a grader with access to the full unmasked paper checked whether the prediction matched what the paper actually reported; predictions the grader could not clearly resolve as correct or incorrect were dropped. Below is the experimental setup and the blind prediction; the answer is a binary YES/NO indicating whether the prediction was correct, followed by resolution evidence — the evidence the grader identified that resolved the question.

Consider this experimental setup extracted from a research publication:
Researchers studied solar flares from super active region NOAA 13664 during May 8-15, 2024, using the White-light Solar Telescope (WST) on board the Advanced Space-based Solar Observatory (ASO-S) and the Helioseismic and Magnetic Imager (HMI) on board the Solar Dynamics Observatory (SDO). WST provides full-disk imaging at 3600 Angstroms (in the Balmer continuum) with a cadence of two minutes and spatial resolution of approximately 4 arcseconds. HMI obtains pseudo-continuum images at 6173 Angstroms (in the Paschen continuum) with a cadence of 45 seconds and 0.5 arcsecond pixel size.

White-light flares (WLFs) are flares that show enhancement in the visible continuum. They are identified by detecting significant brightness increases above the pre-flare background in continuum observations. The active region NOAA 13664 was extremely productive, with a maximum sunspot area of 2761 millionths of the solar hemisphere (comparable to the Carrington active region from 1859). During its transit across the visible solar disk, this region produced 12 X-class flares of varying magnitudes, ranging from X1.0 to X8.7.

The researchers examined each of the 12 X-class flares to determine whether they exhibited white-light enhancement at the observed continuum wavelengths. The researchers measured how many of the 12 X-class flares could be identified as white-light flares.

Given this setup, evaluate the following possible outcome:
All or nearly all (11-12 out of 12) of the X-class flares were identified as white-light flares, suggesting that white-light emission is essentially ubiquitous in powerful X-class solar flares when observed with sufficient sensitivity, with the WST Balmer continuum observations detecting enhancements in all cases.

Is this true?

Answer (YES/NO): YES